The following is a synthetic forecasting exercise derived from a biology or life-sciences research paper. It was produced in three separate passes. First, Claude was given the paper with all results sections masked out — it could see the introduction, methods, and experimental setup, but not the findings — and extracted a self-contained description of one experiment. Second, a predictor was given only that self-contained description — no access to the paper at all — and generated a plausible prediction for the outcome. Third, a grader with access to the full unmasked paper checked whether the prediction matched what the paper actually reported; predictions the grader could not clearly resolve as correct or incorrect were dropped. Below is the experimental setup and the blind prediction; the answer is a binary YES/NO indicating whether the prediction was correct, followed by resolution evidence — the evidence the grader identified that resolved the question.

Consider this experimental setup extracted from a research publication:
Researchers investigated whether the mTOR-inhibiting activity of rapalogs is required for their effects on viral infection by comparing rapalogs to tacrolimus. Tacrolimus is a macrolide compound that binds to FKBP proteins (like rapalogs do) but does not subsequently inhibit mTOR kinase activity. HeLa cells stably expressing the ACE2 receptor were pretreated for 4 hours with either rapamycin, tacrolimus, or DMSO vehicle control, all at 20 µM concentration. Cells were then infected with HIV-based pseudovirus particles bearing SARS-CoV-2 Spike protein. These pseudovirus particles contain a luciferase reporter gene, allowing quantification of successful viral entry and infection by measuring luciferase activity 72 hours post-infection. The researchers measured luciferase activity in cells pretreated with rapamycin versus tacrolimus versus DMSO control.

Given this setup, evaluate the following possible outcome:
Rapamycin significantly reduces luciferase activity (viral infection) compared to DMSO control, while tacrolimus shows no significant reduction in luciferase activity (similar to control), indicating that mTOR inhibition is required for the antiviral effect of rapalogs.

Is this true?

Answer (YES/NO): NO